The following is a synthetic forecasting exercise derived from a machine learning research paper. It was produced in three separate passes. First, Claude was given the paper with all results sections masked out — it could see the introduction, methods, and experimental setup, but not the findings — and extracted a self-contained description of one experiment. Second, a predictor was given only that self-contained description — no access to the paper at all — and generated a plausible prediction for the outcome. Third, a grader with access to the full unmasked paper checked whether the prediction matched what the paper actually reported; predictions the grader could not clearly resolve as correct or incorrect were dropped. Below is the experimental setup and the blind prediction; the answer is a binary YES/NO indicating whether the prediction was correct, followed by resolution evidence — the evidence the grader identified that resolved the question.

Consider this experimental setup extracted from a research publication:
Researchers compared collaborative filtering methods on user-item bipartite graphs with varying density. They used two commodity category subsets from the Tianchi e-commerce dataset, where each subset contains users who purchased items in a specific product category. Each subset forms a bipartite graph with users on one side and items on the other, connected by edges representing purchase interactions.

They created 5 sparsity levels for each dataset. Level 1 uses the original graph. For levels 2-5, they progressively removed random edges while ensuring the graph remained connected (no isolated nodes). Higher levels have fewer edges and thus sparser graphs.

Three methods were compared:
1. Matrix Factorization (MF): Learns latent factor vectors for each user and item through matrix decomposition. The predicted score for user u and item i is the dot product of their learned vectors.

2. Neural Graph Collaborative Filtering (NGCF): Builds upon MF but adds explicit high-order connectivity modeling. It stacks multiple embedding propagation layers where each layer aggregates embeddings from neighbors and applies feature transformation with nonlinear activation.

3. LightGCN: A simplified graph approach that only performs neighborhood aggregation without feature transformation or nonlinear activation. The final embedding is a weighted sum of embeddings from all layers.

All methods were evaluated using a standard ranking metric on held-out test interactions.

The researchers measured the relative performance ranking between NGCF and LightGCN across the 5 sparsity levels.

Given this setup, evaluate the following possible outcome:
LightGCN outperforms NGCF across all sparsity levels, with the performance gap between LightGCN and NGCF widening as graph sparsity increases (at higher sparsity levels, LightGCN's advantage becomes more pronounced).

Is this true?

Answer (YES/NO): NO